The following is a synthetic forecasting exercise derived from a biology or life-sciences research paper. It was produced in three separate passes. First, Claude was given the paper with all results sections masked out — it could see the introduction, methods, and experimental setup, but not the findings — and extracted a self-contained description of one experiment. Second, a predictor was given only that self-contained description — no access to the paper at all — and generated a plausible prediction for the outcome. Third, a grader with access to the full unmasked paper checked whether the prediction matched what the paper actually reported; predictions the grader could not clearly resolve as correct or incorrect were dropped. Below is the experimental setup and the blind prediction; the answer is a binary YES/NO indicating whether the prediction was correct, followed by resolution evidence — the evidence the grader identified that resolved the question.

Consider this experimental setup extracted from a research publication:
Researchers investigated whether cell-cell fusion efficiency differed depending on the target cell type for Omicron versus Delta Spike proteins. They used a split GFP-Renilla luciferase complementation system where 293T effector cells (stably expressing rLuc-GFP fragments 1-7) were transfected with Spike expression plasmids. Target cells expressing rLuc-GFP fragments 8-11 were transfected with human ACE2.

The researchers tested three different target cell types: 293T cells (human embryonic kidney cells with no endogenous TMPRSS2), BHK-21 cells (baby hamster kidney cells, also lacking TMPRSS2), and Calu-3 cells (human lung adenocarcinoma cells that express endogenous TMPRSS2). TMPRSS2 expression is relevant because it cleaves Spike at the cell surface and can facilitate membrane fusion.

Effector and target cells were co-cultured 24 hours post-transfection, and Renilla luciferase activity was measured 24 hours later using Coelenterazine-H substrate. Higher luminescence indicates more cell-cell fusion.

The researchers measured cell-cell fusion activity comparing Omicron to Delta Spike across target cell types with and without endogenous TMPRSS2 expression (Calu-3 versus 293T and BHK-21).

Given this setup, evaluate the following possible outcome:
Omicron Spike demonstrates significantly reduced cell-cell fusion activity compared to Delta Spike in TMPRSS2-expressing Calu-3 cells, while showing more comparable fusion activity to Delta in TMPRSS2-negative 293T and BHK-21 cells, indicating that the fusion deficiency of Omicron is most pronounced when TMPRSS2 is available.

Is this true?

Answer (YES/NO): NO